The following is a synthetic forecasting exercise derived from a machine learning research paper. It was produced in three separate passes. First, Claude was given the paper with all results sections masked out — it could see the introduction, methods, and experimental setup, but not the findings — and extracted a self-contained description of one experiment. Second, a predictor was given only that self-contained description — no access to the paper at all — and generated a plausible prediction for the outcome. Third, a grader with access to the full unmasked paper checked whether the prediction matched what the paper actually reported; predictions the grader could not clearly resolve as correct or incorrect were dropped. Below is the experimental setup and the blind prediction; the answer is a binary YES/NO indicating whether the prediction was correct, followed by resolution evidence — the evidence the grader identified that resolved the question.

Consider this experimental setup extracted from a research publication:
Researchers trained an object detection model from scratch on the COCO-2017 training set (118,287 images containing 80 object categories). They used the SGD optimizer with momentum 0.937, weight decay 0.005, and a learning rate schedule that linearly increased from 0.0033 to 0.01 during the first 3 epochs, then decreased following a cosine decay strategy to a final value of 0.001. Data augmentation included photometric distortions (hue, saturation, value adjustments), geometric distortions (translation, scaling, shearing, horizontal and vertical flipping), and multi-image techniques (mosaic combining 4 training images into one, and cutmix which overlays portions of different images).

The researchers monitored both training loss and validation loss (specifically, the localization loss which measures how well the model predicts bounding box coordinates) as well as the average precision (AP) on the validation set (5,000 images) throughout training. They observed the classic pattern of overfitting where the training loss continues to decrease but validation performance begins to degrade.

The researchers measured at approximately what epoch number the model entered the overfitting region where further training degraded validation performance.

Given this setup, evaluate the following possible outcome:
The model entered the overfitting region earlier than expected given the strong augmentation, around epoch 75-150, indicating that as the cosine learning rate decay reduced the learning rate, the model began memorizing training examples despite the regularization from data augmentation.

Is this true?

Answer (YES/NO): NO